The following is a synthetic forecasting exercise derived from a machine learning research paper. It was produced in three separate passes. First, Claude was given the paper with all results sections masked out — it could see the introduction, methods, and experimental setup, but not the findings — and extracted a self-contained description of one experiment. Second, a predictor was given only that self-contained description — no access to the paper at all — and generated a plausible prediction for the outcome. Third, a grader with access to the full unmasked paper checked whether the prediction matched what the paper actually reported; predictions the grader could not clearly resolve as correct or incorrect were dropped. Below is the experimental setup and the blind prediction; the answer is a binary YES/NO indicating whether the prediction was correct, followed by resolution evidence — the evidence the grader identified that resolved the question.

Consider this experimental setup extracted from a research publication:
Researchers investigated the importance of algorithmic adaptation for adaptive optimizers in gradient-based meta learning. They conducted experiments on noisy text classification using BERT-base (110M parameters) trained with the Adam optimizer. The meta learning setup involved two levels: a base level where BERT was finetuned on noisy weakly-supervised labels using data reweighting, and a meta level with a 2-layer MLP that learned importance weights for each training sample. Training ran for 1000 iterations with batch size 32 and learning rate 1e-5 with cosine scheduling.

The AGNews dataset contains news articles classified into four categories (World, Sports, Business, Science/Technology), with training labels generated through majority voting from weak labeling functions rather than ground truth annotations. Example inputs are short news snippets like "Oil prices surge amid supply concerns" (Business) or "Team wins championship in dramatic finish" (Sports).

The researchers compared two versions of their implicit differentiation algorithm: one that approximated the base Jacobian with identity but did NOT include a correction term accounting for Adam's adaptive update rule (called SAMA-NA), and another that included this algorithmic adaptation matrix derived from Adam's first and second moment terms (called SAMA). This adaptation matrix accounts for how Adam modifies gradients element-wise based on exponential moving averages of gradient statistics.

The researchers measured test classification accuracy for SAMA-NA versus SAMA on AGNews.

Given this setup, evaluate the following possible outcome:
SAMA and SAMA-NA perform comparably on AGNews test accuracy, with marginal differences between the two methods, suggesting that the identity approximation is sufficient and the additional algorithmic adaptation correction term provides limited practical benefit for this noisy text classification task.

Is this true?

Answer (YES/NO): NO